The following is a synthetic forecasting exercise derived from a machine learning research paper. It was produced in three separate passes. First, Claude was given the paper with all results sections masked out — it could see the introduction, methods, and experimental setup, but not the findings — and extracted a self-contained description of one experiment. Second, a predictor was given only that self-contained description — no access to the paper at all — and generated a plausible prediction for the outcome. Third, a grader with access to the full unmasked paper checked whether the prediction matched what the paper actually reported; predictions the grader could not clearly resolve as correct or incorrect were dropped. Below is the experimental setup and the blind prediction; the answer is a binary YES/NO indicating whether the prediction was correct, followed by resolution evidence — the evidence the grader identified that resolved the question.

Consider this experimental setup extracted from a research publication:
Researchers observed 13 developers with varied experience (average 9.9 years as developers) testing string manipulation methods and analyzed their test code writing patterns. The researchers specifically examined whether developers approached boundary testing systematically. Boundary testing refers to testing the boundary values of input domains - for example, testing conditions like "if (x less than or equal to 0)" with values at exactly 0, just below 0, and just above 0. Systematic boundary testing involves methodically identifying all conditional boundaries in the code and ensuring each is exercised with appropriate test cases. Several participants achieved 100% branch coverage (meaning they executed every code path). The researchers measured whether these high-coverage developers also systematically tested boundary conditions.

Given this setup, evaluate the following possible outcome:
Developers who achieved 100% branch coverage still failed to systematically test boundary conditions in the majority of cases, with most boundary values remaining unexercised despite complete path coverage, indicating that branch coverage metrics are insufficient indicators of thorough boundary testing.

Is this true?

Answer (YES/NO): NO